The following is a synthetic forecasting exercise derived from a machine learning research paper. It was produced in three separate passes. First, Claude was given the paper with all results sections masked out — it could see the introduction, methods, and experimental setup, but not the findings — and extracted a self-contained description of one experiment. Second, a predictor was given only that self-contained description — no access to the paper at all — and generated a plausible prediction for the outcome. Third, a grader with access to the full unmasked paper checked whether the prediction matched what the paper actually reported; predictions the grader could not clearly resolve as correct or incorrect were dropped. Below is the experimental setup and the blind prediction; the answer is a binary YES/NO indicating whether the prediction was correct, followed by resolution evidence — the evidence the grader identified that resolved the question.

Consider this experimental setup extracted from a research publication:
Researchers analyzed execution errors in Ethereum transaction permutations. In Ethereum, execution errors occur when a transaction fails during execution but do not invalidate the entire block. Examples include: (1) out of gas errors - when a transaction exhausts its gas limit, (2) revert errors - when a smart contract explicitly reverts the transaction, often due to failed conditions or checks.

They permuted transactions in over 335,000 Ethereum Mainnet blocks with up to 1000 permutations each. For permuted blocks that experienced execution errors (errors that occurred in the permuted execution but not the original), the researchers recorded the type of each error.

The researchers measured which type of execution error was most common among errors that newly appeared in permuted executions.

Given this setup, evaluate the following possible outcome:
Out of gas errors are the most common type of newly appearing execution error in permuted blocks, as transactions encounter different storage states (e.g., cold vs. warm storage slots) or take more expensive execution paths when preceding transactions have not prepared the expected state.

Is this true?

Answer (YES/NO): NO